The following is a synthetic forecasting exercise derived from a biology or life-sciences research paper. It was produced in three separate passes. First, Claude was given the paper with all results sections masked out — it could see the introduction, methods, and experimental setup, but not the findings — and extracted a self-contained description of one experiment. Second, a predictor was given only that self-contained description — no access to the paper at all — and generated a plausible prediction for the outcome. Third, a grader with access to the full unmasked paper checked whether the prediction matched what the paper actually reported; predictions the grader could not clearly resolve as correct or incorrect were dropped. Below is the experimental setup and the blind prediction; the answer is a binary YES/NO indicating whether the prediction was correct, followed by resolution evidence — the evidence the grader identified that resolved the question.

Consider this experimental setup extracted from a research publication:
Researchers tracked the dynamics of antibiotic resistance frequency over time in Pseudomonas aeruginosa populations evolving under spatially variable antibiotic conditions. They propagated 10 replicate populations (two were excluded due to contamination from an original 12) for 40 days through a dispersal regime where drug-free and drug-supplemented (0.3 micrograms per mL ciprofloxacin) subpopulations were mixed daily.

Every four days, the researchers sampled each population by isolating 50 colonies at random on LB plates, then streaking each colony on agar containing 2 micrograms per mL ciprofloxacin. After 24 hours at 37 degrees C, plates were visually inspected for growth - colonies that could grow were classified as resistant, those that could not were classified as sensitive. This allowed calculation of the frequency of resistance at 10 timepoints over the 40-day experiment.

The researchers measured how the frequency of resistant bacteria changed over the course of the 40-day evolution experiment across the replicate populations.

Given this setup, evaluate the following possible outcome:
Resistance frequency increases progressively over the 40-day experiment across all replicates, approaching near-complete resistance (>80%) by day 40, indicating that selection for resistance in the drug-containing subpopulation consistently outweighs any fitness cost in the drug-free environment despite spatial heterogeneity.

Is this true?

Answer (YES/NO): NO